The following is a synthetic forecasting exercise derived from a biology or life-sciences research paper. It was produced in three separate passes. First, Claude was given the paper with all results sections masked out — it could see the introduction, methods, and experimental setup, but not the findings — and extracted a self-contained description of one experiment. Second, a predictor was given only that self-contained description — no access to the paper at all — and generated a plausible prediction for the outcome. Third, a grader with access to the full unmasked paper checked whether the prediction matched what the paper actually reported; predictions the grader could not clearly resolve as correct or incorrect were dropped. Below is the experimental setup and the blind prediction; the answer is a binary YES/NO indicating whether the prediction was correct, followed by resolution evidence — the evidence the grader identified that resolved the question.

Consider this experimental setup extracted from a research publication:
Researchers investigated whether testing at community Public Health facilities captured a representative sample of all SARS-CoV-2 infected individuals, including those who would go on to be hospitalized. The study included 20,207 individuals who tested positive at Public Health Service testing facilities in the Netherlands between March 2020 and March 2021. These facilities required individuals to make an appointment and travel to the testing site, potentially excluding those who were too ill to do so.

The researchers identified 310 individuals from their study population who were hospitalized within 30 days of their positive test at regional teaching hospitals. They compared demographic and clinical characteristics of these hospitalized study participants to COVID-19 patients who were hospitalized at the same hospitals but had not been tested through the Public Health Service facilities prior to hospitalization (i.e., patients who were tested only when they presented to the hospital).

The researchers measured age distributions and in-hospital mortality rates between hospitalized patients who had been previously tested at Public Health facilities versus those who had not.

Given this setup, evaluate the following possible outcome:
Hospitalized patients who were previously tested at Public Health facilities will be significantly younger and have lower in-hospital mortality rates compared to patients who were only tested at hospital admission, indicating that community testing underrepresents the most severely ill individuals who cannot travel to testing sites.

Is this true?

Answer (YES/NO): YES